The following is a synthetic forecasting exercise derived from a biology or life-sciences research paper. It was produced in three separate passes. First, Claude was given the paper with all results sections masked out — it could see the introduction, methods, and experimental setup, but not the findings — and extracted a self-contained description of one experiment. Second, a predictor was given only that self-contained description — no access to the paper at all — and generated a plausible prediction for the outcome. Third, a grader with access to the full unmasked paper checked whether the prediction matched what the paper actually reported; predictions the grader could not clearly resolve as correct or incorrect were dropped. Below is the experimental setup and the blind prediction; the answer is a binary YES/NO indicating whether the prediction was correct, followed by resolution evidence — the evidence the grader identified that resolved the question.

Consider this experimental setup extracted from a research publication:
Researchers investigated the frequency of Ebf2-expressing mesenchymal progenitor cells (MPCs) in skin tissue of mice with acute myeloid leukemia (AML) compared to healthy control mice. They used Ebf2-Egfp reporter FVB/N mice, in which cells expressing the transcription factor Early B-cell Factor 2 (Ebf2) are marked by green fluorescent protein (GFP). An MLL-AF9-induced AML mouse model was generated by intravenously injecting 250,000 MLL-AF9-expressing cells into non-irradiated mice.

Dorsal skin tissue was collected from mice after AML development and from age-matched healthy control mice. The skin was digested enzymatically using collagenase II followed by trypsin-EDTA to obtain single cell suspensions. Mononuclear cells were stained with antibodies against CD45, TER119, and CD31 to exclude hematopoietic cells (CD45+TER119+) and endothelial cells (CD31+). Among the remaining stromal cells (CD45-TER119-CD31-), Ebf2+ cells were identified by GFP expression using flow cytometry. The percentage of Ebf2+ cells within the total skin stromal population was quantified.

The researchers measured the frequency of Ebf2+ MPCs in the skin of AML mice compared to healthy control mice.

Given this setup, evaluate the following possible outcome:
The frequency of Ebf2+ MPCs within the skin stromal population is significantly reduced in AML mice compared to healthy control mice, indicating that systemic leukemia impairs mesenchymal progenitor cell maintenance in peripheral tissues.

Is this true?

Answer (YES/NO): YES